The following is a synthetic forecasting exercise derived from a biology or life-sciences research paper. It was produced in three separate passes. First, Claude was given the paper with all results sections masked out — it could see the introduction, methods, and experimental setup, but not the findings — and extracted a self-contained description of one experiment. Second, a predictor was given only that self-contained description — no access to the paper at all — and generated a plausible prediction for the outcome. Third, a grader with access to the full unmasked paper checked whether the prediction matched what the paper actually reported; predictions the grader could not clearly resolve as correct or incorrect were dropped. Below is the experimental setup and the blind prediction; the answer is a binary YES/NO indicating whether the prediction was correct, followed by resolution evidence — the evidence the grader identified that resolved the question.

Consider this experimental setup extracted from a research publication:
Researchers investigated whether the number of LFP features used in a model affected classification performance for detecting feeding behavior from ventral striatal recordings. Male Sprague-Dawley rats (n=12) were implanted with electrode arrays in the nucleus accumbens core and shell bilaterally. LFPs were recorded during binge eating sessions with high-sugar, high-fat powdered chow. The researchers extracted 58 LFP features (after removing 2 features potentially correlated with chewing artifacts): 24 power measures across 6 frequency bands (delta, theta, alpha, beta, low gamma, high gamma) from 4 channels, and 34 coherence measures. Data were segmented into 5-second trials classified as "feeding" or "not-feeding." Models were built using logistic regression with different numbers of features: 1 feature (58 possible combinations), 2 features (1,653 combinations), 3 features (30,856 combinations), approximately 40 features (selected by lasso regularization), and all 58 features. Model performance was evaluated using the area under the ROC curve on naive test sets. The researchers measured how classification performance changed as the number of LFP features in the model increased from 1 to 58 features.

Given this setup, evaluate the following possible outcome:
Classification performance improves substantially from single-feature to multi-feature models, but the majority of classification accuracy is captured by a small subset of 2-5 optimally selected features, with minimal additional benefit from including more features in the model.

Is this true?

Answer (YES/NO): NO